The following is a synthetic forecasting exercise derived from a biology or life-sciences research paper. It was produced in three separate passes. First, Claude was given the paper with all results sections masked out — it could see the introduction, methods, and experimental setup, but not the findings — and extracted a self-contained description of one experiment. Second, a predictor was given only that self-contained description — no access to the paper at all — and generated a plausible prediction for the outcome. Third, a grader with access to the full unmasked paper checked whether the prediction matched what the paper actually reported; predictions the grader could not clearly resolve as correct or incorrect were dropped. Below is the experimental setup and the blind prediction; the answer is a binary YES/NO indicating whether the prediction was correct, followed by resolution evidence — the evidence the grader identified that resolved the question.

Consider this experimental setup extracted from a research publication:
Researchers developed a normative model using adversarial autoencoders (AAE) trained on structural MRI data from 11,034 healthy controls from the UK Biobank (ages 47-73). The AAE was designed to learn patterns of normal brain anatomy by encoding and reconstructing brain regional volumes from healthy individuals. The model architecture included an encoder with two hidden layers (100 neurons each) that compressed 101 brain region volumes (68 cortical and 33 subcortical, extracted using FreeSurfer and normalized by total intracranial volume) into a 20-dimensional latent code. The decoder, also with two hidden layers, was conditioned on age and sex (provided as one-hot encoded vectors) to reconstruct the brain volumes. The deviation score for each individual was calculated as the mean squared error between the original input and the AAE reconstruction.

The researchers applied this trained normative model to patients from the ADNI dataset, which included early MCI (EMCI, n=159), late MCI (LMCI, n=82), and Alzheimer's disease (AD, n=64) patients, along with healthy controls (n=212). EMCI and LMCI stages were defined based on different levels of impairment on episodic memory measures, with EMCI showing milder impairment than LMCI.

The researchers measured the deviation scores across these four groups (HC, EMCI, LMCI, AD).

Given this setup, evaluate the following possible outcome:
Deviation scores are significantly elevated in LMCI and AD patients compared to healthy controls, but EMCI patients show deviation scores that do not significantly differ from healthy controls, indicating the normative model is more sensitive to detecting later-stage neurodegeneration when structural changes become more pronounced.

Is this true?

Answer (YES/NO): YES